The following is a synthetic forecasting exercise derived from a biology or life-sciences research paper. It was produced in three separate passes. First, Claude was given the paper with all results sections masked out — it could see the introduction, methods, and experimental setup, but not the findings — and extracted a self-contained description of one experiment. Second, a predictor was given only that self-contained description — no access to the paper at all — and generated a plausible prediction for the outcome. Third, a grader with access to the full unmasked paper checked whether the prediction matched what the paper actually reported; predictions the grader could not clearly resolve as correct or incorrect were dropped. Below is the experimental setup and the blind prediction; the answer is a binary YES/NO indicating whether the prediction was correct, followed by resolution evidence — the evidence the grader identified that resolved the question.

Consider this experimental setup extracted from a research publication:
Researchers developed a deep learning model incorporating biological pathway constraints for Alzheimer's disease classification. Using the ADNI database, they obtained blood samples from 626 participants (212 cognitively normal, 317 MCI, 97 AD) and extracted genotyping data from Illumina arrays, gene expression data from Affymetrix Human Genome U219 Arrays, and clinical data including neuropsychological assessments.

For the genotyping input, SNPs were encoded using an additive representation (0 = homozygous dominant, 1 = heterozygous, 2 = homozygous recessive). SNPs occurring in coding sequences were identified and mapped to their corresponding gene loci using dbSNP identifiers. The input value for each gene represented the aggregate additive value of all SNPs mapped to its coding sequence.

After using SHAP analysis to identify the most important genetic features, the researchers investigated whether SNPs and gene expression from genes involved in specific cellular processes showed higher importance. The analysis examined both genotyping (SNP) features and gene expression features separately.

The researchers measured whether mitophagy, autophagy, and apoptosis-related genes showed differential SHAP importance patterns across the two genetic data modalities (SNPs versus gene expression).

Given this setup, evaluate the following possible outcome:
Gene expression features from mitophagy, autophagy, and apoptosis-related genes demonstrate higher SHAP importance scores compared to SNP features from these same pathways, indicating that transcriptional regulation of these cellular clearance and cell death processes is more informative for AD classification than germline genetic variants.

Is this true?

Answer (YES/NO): NO